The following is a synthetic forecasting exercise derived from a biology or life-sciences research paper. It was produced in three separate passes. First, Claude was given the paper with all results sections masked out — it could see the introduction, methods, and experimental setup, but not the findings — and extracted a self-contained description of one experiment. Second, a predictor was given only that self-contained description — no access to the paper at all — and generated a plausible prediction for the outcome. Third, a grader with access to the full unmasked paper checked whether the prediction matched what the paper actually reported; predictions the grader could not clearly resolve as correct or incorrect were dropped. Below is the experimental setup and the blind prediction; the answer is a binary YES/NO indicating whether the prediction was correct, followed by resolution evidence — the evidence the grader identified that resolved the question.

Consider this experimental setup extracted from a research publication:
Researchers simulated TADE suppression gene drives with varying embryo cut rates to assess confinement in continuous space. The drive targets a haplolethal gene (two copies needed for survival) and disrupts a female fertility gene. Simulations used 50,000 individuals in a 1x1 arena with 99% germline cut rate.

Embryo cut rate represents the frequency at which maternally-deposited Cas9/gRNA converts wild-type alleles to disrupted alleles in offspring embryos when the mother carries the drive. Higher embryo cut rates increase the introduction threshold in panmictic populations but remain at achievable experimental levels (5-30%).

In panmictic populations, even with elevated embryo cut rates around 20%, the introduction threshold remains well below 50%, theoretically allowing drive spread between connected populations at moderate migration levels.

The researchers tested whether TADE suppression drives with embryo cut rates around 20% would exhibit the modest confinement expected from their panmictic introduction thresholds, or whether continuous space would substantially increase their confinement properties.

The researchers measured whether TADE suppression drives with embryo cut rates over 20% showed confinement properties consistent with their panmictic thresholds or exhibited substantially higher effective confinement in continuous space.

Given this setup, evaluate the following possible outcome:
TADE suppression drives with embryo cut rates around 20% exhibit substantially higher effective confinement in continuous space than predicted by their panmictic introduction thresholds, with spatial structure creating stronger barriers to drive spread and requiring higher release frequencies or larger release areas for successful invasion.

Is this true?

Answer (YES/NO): YES